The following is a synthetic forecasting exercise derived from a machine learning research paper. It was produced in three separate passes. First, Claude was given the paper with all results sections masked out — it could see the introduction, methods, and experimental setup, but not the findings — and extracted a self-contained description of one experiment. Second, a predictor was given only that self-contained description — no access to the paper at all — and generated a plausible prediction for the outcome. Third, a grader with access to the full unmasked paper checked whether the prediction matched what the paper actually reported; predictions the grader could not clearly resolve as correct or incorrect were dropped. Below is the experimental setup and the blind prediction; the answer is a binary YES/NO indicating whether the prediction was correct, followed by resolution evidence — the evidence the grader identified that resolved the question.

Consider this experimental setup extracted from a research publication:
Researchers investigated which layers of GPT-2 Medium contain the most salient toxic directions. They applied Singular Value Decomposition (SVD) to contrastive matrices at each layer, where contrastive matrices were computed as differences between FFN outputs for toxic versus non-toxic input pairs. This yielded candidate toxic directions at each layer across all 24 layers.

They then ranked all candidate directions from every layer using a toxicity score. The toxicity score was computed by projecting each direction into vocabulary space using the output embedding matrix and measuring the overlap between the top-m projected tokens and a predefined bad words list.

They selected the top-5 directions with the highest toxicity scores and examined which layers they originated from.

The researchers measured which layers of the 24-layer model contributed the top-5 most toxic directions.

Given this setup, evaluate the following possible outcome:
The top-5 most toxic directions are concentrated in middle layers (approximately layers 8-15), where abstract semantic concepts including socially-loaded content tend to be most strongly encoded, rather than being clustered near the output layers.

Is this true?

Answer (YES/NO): NO